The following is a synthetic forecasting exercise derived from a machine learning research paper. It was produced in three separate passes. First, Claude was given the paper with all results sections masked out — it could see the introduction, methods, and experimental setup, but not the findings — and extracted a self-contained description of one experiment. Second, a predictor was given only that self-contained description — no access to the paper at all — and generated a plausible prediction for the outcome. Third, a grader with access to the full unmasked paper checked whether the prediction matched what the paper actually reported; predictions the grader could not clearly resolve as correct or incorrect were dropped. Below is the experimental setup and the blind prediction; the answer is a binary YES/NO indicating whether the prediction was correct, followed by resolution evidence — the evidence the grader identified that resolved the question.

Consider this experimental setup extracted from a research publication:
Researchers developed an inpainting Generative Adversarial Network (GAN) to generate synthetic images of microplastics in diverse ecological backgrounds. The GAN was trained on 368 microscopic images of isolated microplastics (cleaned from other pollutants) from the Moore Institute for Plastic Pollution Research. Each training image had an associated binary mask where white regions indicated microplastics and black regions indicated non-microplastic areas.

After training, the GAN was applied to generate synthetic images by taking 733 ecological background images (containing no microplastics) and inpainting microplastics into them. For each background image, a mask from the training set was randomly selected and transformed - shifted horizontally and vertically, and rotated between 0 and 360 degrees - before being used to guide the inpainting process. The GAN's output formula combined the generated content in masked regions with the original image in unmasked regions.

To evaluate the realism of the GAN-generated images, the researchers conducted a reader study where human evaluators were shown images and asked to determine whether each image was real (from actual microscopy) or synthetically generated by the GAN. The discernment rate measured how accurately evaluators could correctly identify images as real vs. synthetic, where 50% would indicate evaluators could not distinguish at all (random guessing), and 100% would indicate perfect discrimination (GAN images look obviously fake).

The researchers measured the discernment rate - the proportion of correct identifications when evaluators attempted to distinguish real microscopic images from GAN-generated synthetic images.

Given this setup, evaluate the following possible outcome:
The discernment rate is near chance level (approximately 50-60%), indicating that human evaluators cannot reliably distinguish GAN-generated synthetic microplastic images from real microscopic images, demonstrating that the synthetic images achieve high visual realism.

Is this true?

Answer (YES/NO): NO